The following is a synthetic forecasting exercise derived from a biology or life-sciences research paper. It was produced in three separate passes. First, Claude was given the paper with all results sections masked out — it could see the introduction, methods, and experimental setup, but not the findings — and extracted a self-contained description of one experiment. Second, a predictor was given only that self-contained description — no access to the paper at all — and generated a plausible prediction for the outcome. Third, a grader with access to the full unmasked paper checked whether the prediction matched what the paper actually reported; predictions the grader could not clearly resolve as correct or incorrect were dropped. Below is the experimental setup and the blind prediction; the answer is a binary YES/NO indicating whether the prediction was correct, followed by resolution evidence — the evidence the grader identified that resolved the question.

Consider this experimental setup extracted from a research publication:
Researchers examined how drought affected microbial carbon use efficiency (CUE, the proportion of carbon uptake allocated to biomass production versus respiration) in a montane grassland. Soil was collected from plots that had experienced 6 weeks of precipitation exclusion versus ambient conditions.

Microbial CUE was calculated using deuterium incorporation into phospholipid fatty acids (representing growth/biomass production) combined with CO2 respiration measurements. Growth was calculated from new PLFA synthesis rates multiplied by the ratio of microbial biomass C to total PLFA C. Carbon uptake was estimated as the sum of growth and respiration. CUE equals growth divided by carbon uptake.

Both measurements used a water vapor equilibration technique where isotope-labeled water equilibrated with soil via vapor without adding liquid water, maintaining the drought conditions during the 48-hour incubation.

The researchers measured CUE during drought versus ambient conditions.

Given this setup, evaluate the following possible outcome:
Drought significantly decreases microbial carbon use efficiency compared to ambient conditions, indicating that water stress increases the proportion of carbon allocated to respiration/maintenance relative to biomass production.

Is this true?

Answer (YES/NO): NO